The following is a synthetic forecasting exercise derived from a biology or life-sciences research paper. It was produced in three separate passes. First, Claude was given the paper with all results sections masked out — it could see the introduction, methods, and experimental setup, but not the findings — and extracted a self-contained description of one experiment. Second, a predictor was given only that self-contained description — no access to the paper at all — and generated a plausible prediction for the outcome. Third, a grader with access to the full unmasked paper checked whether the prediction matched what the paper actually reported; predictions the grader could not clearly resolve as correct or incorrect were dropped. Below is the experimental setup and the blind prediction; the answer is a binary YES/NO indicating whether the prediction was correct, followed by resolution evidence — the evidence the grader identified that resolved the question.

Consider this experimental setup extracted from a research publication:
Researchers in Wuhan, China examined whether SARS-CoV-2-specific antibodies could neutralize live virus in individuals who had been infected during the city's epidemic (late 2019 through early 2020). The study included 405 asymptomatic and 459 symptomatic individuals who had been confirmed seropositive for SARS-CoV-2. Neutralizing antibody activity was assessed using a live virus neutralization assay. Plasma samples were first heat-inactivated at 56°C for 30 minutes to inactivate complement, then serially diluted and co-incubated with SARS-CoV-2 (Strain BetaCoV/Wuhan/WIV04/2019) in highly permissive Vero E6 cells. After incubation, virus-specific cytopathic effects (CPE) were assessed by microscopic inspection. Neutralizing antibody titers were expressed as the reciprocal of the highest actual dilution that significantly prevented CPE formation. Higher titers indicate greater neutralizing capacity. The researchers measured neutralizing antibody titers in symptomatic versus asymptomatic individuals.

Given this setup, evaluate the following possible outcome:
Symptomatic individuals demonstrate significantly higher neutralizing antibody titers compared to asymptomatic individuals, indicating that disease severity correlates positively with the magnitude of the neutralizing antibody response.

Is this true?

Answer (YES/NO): YES